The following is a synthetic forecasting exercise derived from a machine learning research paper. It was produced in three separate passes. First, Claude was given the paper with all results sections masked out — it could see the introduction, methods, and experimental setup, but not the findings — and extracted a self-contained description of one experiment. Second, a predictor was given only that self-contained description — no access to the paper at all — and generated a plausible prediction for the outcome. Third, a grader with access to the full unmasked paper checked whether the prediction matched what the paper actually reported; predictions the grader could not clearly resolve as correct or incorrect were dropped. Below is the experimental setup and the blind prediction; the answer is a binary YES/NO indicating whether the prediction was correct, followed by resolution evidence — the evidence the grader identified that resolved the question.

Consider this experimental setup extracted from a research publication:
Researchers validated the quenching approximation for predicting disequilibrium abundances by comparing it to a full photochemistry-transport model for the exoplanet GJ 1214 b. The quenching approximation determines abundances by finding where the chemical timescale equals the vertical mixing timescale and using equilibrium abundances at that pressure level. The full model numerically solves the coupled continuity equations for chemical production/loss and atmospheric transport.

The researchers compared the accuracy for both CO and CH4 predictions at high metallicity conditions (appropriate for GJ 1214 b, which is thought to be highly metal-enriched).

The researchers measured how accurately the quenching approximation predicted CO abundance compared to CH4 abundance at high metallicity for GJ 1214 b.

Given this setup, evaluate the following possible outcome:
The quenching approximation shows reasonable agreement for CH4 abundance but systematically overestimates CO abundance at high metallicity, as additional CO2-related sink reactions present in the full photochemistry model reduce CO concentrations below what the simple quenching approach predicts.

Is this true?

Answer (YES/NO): NO